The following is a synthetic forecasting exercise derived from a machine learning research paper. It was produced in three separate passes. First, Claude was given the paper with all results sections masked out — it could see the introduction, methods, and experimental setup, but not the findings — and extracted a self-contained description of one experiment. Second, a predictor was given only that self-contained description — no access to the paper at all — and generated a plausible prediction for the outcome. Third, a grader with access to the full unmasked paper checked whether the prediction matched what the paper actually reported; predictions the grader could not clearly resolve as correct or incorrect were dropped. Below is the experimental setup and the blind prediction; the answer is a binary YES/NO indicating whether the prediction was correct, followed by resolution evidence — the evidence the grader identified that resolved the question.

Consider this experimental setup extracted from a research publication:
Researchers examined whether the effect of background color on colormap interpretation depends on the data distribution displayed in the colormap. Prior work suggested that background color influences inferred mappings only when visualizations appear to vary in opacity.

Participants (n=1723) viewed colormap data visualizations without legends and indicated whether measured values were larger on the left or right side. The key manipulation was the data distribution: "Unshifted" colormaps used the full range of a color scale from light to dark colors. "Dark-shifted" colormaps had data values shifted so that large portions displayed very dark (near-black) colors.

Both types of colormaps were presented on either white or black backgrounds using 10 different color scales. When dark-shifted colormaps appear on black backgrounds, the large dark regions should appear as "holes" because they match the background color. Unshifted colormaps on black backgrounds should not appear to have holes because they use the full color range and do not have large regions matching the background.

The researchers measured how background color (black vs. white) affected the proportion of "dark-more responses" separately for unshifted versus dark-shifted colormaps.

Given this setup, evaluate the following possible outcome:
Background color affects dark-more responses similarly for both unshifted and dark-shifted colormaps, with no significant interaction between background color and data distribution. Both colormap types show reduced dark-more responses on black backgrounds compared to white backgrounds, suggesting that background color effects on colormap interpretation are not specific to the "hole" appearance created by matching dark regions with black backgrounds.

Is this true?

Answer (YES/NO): NO